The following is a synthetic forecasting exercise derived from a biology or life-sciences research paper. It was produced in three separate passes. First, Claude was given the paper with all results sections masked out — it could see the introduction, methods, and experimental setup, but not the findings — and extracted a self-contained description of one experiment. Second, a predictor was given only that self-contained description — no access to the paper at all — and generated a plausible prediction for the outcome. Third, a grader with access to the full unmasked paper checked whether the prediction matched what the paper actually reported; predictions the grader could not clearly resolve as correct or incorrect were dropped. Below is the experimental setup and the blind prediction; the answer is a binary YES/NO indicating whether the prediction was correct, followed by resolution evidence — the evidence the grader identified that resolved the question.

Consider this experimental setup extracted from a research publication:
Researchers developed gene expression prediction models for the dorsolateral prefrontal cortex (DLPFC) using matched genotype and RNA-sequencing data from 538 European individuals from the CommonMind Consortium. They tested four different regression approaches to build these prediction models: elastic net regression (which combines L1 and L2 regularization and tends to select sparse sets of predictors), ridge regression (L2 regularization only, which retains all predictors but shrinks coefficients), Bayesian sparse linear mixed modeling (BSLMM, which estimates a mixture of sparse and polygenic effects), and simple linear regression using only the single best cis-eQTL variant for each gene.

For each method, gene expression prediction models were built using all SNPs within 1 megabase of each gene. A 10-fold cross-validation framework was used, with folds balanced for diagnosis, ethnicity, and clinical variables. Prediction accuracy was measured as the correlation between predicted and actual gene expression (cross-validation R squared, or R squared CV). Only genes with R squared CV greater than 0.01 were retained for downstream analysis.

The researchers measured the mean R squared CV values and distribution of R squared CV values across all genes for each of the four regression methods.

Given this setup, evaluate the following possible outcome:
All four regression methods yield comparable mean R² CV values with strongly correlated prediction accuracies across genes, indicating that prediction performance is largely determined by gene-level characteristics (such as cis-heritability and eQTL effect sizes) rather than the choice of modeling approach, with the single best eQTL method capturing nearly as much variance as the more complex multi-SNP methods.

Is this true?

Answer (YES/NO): NO